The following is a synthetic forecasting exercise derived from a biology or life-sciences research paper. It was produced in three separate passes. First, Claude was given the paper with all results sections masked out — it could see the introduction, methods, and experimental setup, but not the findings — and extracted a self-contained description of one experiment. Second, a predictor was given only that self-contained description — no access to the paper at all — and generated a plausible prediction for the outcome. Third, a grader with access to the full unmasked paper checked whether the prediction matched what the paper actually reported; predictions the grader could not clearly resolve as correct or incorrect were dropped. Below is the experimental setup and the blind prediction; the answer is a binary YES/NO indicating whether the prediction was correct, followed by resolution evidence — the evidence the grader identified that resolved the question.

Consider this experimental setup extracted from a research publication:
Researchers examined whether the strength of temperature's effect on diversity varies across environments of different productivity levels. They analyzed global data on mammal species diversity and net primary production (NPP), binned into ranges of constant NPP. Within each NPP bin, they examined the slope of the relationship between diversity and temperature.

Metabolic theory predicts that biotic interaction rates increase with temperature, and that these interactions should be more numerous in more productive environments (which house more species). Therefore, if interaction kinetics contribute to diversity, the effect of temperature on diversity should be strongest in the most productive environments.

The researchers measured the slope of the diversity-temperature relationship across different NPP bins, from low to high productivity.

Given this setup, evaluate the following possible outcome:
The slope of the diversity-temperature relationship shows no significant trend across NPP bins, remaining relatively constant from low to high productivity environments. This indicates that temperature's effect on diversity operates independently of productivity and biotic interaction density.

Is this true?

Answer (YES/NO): NO